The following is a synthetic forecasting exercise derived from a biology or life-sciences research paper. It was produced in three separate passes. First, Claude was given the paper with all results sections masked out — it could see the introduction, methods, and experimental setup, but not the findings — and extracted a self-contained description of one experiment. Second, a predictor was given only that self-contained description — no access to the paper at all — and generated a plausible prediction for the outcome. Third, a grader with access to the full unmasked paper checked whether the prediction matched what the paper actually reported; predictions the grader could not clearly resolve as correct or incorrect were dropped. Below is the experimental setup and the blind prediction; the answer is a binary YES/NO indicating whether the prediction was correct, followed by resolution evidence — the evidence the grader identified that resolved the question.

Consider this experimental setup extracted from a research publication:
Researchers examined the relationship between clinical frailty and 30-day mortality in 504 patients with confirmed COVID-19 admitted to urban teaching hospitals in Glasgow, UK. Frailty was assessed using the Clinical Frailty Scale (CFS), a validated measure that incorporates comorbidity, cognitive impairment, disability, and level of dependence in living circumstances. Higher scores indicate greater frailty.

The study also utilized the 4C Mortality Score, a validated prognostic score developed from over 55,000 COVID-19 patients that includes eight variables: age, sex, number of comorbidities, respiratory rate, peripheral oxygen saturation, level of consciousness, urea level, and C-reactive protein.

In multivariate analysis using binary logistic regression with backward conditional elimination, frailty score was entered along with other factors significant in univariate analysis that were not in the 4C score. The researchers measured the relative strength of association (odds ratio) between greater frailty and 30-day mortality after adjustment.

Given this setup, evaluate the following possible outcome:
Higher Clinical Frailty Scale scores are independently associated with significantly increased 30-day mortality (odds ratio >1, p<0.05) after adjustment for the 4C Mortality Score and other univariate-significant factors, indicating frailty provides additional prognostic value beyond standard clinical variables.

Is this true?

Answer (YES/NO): YES